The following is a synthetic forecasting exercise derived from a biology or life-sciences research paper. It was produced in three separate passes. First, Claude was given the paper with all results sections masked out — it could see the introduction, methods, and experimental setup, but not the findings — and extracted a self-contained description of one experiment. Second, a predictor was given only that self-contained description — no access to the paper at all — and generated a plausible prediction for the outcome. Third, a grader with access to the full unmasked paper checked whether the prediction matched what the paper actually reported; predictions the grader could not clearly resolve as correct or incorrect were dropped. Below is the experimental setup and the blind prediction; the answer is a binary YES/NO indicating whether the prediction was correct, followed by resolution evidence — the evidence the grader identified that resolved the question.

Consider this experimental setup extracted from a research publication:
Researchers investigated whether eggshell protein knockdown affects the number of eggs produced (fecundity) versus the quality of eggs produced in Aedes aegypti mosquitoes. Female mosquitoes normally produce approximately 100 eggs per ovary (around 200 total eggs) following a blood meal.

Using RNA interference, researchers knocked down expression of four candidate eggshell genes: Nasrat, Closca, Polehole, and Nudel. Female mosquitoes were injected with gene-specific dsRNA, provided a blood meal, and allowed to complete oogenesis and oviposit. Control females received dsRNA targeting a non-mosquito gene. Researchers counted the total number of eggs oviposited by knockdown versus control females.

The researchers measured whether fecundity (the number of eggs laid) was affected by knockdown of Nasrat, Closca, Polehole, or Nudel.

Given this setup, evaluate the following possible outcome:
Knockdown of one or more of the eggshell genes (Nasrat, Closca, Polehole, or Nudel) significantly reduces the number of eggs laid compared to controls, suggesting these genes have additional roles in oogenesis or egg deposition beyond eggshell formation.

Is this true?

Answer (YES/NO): NO